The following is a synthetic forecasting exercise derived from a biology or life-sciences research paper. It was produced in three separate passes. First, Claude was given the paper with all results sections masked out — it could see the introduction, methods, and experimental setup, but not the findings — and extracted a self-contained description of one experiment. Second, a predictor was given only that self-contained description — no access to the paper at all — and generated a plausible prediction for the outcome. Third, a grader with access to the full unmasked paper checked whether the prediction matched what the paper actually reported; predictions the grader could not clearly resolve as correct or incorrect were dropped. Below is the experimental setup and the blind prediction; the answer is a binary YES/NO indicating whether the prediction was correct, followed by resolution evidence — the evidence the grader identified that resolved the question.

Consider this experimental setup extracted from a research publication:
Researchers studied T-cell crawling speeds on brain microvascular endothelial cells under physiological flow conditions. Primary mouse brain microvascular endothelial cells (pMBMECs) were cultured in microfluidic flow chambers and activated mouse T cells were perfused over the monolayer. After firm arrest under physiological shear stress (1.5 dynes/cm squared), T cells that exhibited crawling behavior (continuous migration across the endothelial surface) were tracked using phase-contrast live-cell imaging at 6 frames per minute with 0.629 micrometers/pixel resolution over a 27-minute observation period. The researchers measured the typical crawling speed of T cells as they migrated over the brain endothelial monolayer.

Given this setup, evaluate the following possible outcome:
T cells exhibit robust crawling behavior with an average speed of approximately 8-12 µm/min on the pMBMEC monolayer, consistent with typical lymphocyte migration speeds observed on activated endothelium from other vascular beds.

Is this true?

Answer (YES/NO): NO